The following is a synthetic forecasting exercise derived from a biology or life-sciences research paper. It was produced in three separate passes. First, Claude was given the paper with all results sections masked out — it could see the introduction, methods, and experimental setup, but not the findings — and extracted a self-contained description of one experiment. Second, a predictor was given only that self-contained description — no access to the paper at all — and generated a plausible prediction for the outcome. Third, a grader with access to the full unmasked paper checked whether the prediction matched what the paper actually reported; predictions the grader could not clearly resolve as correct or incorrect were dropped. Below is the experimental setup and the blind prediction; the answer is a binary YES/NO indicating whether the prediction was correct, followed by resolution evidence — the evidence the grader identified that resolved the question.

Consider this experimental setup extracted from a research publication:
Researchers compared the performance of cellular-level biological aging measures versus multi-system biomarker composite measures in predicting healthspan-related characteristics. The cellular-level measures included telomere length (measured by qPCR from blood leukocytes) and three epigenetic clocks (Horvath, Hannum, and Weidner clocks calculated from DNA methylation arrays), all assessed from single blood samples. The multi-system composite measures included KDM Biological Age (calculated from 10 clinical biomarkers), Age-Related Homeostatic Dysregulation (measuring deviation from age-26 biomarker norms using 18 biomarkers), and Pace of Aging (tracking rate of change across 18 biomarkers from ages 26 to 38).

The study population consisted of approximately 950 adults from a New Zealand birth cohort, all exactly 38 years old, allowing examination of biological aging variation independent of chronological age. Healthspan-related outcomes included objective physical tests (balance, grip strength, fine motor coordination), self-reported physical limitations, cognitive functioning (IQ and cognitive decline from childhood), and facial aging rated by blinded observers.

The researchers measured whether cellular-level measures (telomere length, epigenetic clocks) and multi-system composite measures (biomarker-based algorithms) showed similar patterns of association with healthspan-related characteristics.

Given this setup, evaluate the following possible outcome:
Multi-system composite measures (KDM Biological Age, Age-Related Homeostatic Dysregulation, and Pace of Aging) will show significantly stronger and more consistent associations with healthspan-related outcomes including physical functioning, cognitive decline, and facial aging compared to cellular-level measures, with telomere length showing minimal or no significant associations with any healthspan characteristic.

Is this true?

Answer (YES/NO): NO